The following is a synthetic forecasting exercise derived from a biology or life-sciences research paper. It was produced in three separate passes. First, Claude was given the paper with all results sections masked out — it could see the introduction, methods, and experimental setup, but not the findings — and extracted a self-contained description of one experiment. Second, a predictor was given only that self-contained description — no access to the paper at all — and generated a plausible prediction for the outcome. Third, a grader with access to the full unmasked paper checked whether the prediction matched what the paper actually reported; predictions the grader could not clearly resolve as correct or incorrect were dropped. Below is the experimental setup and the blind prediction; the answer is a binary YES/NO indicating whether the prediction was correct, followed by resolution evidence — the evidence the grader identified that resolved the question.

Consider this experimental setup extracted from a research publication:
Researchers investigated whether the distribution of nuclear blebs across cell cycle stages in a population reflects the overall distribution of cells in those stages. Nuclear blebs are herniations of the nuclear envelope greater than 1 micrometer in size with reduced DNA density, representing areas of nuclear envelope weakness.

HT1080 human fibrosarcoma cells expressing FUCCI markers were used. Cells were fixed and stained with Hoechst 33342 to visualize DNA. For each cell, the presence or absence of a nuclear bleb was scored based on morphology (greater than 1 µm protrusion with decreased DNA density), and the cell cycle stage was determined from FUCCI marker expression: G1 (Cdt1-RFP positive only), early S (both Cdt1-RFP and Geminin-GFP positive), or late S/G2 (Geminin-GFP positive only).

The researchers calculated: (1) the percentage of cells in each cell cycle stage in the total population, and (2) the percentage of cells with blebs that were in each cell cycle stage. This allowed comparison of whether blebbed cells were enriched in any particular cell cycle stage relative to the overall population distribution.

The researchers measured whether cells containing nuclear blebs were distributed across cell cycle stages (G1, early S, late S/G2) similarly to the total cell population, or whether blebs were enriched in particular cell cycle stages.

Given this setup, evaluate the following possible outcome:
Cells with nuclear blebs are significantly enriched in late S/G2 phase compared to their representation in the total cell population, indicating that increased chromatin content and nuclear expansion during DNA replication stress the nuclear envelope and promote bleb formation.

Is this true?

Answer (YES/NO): NO